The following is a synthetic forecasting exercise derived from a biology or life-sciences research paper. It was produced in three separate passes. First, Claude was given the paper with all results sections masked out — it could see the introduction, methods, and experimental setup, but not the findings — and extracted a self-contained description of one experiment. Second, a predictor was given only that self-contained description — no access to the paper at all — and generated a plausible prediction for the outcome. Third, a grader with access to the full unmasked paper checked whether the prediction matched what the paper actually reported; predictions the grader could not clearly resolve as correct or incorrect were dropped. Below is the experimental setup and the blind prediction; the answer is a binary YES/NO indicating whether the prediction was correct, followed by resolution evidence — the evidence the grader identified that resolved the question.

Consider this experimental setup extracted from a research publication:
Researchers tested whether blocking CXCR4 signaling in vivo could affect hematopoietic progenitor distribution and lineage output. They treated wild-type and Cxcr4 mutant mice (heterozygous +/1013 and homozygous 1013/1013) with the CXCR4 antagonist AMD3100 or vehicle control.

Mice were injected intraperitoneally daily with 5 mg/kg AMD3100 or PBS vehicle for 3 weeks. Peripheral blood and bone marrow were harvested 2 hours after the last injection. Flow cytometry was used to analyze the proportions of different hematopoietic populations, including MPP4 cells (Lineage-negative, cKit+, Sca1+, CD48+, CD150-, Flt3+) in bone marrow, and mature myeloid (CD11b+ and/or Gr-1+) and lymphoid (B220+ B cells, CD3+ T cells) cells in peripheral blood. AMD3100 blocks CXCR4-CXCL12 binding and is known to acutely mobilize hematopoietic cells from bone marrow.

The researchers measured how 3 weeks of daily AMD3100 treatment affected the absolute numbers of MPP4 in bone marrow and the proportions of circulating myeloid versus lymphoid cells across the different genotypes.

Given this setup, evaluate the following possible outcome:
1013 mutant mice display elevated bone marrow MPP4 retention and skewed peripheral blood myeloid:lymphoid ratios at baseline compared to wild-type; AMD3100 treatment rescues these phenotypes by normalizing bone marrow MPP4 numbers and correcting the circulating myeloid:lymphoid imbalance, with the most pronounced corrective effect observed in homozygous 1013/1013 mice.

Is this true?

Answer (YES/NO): NO